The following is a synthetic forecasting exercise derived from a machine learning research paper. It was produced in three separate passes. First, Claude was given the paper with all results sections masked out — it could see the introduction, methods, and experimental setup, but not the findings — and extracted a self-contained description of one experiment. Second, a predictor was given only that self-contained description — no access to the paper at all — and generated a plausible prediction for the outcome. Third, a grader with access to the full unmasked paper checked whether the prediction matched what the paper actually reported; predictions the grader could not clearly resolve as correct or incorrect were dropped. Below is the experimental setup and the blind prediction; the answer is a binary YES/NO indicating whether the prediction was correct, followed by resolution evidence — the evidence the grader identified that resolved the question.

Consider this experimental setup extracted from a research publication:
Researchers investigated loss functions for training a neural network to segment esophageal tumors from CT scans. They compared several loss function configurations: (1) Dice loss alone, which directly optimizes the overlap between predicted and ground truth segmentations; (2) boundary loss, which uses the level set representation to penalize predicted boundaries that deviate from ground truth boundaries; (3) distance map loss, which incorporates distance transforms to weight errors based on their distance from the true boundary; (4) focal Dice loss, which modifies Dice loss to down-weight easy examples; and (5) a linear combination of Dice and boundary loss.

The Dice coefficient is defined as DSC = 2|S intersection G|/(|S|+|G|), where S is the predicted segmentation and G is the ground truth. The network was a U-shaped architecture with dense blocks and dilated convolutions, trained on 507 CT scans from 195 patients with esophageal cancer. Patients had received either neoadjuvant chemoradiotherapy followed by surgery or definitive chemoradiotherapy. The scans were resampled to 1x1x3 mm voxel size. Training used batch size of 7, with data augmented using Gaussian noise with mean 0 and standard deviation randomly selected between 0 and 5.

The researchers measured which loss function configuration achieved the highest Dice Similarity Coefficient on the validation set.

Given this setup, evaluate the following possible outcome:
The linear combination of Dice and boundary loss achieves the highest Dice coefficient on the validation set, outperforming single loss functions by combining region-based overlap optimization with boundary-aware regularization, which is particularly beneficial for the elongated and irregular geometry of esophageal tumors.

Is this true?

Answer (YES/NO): YES